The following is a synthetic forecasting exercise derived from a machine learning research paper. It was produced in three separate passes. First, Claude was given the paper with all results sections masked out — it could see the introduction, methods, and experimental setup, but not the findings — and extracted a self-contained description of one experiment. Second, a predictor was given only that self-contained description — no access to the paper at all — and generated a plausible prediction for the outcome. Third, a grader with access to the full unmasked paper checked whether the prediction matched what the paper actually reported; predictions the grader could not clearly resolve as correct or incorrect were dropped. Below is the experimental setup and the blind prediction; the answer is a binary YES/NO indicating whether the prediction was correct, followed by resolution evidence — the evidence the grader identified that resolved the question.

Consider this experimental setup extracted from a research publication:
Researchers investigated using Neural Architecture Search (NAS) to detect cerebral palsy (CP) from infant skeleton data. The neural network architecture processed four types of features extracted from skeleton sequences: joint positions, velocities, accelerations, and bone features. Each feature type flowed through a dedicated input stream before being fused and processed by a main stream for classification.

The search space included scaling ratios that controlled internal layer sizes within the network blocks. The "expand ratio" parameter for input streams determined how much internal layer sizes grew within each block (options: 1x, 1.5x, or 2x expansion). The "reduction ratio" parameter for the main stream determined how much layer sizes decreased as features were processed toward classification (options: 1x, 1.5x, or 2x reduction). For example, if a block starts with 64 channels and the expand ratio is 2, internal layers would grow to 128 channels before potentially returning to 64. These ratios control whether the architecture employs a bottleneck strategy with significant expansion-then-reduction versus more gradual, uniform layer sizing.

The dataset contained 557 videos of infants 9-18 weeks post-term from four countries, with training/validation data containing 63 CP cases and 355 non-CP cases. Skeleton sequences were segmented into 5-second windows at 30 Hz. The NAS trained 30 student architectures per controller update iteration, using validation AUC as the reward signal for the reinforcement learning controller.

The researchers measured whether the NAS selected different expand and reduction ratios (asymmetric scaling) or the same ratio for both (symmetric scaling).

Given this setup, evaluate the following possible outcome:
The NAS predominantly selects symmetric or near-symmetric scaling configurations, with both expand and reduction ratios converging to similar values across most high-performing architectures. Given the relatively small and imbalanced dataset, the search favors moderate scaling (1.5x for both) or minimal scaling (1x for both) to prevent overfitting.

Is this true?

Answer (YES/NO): YES